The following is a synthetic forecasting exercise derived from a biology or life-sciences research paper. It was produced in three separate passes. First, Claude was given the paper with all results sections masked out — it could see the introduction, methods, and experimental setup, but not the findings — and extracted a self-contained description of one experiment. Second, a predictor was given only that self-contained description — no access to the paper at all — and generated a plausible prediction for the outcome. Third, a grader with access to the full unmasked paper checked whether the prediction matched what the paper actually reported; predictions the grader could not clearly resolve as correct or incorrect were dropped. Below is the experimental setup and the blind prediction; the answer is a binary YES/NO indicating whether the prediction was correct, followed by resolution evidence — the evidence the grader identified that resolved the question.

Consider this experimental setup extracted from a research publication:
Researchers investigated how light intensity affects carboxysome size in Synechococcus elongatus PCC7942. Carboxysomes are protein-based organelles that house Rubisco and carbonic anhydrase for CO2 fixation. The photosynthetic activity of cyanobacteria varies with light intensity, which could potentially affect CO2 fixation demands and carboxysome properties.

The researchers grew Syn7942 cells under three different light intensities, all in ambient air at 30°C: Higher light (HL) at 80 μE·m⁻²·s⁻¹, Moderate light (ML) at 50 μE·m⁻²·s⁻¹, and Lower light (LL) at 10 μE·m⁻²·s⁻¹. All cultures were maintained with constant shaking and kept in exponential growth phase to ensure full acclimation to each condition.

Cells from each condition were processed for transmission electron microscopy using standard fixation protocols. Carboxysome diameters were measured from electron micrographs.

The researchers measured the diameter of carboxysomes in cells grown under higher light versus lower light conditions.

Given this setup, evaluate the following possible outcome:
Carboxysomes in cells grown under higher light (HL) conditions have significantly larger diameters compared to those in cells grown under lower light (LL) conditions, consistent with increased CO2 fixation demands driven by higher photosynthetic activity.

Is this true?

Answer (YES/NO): YES